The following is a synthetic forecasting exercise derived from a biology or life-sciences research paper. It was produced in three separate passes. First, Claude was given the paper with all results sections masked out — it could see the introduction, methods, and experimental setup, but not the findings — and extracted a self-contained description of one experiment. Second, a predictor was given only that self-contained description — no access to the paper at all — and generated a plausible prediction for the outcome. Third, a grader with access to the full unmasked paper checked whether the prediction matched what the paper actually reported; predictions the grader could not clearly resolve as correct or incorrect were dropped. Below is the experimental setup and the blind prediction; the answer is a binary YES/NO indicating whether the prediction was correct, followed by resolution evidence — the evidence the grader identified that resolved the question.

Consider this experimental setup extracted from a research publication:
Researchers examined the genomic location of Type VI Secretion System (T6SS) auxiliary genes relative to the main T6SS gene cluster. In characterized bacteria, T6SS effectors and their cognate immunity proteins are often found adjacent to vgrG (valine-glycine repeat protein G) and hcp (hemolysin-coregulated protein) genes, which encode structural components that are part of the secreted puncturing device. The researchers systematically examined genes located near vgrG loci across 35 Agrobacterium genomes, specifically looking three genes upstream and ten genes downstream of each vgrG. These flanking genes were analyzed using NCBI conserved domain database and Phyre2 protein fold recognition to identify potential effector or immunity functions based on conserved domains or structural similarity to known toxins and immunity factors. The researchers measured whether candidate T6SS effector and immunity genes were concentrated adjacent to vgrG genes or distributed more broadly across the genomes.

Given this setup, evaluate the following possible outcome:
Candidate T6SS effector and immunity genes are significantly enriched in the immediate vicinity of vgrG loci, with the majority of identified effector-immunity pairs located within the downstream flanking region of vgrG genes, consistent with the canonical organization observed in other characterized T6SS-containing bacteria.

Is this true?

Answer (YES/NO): YES